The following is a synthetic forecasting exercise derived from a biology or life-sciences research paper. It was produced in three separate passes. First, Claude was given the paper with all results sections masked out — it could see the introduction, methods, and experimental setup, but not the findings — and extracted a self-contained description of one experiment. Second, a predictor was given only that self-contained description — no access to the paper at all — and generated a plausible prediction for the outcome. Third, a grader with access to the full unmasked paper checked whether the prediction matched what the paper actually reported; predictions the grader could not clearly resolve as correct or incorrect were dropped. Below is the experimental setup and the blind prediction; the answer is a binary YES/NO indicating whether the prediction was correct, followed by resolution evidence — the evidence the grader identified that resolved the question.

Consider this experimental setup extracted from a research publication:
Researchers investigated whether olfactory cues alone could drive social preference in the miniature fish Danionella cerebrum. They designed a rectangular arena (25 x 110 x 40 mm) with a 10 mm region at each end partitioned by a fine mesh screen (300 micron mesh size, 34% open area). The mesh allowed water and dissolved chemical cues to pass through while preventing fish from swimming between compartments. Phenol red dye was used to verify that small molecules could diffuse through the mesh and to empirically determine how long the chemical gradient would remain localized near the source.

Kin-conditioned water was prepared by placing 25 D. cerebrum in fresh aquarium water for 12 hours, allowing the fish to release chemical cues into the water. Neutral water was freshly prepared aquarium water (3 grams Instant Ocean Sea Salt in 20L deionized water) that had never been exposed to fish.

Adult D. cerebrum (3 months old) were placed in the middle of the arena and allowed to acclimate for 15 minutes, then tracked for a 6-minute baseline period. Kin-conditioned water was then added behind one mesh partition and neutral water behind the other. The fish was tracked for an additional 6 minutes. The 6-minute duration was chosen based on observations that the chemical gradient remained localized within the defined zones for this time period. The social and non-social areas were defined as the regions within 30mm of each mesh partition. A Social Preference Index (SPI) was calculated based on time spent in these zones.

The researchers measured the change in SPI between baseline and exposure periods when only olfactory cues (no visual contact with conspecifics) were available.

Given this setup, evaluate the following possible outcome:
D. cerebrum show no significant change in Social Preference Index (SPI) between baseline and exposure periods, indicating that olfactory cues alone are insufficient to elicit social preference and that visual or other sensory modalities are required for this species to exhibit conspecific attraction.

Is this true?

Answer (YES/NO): NO